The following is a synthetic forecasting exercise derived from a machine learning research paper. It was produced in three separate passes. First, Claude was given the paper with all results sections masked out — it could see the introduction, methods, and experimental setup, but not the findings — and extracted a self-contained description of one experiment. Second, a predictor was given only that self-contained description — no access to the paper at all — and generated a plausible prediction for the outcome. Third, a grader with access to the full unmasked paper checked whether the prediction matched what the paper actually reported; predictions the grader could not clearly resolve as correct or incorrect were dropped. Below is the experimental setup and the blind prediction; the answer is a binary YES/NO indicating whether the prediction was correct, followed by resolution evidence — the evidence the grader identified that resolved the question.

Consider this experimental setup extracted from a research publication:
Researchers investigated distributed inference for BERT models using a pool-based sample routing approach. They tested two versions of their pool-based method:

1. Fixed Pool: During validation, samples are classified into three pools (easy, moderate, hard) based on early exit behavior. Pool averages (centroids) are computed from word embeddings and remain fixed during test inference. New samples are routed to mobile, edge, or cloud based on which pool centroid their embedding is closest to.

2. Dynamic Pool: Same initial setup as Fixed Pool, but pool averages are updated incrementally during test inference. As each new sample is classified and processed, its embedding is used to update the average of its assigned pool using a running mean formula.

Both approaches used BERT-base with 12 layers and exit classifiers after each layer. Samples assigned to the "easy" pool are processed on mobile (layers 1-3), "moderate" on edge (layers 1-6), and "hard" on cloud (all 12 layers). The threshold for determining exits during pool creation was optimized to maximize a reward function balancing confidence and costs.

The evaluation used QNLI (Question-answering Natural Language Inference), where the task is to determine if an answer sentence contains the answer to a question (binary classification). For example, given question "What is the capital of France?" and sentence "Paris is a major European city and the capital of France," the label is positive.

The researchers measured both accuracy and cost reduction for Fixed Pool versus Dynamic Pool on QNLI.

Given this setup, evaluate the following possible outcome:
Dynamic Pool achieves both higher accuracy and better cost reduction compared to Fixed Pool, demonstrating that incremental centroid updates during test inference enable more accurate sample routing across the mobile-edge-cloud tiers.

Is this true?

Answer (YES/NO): YES